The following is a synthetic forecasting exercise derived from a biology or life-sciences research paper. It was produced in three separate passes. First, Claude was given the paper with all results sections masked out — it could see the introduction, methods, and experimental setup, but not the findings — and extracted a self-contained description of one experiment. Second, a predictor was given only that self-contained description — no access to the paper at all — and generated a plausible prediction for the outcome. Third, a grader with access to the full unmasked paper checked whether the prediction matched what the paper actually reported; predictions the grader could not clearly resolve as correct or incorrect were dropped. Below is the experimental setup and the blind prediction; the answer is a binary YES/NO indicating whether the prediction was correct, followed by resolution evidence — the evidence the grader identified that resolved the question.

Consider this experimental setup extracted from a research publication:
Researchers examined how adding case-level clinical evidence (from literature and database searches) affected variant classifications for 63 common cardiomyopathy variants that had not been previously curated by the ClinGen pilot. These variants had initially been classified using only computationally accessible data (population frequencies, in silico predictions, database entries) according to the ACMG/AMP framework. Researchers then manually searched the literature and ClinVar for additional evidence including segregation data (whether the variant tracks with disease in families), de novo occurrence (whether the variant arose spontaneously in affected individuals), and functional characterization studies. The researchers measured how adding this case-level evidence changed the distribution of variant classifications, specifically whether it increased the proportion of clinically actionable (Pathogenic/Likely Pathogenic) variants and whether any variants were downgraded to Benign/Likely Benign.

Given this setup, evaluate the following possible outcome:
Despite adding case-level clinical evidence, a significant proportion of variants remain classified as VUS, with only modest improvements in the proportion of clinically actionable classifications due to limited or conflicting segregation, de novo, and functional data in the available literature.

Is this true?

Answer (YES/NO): NO